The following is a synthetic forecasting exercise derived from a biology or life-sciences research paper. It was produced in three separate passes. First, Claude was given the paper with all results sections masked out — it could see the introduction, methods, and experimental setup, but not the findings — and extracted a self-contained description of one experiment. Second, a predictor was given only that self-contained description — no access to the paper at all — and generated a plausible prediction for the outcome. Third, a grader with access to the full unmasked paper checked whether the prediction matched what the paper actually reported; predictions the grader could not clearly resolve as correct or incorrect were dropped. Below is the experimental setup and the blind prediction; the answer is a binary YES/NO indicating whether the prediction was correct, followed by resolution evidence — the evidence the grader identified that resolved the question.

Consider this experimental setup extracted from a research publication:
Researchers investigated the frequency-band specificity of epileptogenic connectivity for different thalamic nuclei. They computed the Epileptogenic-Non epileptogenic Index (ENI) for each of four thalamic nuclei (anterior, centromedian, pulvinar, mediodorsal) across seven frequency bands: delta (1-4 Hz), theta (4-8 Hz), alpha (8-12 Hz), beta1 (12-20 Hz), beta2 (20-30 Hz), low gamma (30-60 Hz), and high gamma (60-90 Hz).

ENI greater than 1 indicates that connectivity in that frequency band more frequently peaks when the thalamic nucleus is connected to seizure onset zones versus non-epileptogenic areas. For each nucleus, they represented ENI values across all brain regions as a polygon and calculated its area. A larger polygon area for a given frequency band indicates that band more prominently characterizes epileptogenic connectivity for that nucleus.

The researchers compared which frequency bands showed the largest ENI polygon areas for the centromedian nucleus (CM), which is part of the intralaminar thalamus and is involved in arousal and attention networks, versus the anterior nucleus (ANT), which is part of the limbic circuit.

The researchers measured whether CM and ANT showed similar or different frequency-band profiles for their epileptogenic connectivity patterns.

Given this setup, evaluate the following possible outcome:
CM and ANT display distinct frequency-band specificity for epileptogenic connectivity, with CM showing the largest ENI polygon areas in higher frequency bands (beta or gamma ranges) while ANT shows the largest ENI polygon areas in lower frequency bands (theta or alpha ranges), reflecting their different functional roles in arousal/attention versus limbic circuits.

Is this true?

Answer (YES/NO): NO